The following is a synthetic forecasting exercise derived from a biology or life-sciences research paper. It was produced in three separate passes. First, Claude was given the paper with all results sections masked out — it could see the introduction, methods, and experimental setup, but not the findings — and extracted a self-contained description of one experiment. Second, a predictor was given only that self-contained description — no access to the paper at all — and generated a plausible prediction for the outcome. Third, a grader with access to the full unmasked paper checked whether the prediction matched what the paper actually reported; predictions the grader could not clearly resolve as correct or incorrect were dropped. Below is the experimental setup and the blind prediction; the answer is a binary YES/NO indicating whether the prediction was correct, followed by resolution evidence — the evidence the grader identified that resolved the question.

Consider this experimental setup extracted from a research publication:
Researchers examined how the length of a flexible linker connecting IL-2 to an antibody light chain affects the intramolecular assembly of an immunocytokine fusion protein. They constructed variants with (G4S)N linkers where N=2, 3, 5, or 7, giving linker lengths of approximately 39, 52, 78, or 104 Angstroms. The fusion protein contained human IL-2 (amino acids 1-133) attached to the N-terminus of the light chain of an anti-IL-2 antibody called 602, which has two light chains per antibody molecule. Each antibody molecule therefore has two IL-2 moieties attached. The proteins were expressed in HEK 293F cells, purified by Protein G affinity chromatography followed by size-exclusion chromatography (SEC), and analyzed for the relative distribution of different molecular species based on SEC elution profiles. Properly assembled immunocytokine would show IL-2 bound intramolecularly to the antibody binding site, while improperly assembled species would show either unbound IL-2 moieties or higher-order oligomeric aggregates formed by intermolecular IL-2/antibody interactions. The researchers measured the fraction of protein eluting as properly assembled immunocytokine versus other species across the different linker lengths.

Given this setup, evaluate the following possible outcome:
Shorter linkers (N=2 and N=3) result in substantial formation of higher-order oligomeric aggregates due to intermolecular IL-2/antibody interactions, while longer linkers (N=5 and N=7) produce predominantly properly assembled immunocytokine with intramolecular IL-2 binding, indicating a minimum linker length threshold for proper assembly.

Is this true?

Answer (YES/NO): NO